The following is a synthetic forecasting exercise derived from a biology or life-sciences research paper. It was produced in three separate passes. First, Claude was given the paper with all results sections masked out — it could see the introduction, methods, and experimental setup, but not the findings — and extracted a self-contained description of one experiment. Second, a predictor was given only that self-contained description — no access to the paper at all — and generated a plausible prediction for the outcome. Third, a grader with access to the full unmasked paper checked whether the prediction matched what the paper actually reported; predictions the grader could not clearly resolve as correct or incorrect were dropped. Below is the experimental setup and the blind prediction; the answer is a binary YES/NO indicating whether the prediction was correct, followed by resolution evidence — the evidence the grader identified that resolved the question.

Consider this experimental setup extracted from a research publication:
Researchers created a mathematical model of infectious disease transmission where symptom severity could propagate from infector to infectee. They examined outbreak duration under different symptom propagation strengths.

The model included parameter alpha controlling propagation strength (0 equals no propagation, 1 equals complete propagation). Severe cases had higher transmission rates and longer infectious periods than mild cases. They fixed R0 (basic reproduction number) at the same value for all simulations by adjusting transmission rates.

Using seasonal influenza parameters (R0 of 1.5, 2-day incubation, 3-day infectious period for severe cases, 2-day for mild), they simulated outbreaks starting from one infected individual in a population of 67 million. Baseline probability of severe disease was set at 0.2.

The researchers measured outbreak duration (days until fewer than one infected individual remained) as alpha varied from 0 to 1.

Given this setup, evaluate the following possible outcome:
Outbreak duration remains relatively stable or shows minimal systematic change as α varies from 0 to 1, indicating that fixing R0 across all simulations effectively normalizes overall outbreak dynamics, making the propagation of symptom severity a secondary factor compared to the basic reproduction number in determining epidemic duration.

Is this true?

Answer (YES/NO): NO